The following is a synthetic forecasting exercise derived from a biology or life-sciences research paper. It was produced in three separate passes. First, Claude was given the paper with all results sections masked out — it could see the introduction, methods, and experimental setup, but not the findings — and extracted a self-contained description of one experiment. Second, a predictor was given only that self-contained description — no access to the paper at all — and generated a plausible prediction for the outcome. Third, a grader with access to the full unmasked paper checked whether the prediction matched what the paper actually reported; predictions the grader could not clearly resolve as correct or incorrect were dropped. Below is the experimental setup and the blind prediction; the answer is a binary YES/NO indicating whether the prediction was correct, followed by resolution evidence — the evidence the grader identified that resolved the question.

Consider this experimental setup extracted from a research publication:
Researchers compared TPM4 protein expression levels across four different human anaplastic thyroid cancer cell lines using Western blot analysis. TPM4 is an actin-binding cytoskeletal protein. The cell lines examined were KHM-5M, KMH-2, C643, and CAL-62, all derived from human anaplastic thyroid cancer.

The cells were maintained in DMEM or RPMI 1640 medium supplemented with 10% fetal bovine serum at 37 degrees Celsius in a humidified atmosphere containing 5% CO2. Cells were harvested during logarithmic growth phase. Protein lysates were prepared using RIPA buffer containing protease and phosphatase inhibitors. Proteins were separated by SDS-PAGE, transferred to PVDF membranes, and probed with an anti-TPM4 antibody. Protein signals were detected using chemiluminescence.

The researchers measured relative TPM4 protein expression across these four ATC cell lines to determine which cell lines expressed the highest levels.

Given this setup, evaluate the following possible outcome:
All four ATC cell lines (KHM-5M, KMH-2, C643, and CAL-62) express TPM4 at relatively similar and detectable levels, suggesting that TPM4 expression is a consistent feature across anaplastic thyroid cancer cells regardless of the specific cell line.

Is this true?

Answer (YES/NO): NO